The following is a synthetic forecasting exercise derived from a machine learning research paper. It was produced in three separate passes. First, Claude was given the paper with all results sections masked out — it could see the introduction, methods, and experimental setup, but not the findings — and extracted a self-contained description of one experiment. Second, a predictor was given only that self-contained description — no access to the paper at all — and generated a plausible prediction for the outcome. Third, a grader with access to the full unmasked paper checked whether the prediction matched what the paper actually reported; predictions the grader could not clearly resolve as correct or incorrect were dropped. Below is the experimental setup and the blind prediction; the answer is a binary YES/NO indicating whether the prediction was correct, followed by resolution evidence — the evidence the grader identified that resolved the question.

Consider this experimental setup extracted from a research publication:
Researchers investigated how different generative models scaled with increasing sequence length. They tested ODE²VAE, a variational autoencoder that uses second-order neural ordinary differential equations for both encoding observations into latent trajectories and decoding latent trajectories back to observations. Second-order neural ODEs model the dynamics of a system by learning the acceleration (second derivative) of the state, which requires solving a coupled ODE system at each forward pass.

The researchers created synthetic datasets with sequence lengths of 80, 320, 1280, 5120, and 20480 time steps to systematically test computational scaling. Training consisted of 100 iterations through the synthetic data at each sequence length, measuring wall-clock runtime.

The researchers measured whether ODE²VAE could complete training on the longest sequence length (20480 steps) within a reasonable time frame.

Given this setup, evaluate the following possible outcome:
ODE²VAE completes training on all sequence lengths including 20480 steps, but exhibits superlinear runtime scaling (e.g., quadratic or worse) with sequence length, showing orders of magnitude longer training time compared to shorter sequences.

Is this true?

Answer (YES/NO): NO